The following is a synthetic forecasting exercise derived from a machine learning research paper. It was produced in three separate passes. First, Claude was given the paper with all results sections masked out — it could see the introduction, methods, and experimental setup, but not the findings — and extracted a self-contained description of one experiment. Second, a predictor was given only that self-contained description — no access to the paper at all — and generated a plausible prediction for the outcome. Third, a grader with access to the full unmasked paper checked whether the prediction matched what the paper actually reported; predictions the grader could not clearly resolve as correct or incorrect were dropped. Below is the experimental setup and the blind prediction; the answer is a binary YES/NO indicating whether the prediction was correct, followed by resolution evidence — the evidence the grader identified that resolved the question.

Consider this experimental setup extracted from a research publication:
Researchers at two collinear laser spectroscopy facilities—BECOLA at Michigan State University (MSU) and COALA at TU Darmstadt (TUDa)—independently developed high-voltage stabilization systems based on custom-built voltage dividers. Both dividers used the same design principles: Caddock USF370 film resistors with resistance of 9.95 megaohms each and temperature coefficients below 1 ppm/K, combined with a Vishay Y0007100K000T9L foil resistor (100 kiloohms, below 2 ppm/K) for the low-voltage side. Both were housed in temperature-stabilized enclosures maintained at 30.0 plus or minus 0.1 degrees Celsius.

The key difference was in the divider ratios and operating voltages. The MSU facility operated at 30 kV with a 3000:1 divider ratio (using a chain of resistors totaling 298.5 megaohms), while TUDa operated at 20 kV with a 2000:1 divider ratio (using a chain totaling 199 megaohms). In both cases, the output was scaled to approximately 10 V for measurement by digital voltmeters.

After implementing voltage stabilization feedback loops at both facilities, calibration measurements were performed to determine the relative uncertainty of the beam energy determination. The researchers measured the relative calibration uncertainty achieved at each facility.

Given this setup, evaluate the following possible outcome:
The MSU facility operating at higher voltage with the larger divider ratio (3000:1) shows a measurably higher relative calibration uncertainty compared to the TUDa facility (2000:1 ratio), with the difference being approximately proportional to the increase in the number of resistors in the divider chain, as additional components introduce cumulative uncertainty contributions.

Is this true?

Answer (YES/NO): NO